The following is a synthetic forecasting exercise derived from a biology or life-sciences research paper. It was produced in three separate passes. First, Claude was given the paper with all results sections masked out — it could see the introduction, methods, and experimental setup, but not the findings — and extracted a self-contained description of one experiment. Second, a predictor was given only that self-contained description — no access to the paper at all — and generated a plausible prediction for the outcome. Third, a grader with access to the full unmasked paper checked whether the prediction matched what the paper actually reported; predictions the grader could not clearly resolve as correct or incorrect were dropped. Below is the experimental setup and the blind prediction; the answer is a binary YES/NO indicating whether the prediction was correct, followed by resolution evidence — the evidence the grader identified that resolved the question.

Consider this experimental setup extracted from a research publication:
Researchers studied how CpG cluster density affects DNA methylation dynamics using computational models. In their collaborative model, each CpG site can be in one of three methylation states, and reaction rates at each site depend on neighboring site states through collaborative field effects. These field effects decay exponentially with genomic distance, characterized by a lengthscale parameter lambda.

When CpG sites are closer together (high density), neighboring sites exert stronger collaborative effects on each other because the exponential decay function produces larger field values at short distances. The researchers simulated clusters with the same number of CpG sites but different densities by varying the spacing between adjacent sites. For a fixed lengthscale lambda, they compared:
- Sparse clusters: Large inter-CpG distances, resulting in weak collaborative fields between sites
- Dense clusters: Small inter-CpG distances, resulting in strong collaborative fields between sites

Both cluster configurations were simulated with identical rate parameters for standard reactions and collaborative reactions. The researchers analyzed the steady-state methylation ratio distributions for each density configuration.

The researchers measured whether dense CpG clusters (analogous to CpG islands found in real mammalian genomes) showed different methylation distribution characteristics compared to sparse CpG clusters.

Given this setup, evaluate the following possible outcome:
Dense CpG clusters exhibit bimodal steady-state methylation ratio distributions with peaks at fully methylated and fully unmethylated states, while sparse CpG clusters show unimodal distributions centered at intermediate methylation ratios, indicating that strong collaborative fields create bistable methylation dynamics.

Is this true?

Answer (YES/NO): YES